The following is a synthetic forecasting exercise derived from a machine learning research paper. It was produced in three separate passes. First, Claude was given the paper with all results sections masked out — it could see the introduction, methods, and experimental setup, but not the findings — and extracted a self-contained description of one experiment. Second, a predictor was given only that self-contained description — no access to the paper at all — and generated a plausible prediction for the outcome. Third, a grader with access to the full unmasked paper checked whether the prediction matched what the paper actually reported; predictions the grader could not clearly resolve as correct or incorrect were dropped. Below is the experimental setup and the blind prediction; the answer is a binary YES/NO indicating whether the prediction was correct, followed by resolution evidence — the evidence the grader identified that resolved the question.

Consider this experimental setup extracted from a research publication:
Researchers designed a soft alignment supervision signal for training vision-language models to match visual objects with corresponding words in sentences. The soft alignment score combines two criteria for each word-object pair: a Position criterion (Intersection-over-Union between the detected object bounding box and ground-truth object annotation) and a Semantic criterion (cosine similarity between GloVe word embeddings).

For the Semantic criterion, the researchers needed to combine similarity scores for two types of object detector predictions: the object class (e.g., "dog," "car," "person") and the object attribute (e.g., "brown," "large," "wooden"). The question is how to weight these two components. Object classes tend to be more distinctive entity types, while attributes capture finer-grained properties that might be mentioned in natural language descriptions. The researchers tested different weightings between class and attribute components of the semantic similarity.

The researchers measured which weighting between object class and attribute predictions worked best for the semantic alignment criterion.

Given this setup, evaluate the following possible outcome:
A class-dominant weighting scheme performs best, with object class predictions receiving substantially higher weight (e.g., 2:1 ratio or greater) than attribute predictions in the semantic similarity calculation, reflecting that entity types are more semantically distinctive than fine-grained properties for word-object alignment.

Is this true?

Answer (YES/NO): YES